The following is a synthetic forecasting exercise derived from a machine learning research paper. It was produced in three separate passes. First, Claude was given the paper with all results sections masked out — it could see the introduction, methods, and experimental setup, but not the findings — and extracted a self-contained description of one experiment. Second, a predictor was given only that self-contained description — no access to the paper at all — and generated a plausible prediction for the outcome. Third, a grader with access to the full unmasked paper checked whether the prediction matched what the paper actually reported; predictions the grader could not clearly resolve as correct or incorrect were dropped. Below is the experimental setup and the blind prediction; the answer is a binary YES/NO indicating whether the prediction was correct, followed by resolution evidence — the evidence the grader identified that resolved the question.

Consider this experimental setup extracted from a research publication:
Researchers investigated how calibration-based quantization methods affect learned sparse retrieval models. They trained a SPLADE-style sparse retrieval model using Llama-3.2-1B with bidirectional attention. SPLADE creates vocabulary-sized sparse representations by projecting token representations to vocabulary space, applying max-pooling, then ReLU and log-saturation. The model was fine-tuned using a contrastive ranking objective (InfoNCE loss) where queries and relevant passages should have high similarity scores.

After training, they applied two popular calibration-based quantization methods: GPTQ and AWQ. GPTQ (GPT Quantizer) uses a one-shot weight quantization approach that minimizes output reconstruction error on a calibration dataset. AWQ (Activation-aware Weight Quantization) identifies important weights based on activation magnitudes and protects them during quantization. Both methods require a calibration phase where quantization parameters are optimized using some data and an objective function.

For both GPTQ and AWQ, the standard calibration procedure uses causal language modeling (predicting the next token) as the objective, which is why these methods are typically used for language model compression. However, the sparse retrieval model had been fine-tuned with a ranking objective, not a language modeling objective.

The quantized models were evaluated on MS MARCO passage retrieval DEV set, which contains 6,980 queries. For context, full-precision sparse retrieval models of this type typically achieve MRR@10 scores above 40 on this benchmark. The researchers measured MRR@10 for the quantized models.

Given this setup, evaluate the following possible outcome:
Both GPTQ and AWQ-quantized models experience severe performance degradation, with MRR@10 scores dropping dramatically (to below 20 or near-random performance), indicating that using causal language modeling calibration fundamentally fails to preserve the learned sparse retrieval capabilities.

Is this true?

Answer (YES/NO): YES